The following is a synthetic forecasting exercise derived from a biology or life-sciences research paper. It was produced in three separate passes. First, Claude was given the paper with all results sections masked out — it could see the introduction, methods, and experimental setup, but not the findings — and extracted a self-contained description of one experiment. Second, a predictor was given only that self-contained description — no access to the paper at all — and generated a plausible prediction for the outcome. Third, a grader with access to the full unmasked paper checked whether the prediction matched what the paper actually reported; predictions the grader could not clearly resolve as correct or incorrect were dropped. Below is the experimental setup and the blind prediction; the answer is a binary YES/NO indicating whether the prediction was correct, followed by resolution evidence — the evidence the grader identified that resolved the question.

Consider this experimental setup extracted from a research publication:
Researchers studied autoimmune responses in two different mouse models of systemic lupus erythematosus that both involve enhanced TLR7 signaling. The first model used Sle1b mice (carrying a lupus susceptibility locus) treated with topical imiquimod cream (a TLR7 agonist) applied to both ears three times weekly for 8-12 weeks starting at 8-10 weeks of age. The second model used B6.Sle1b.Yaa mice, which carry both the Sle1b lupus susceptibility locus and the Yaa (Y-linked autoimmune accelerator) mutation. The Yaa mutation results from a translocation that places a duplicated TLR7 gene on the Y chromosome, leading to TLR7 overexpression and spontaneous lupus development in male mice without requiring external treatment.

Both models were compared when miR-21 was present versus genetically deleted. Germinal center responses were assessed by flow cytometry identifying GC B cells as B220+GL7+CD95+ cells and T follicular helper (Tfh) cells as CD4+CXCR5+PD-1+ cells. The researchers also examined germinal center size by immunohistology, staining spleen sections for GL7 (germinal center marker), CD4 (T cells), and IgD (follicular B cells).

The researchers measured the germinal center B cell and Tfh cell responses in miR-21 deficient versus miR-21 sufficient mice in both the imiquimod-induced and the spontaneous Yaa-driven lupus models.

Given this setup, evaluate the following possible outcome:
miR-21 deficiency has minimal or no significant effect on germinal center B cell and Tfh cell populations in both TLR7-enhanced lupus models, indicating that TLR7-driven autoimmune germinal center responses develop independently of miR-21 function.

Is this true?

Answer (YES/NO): NO